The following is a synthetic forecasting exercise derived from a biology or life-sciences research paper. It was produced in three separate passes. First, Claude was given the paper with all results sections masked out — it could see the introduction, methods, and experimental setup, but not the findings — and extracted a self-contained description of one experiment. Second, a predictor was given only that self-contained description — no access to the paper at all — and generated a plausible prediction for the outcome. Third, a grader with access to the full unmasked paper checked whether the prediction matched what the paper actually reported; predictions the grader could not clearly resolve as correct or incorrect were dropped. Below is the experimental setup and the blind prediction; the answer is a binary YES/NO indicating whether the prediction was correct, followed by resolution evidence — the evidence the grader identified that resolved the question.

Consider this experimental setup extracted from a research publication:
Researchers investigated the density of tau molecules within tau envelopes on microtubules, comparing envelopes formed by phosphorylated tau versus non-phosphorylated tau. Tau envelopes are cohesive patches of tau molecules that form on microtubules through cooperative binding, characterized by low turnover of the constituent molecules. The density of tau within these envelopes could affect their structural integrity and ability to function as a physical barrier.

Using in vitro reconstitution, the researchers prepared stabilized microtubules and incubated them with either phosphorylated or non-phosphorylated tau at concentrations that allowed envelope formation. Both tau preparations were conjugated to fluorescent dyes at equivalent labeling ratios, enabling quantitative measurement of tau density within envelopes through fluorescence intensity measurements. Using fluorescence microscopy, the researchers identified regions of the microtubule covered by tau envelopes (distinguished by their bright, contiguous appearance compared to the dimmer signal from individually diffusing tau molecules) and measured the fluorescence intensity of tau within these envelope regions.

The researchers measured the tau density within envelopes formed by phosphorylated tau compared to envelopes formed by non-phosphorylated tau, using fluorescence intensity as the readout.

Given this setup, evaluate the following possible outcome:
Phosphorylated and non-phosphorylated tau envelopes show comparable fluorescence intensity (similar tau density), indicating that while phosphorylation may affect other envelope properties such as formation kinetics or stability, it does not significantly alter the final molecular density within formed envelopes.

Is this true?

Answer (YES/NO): NO